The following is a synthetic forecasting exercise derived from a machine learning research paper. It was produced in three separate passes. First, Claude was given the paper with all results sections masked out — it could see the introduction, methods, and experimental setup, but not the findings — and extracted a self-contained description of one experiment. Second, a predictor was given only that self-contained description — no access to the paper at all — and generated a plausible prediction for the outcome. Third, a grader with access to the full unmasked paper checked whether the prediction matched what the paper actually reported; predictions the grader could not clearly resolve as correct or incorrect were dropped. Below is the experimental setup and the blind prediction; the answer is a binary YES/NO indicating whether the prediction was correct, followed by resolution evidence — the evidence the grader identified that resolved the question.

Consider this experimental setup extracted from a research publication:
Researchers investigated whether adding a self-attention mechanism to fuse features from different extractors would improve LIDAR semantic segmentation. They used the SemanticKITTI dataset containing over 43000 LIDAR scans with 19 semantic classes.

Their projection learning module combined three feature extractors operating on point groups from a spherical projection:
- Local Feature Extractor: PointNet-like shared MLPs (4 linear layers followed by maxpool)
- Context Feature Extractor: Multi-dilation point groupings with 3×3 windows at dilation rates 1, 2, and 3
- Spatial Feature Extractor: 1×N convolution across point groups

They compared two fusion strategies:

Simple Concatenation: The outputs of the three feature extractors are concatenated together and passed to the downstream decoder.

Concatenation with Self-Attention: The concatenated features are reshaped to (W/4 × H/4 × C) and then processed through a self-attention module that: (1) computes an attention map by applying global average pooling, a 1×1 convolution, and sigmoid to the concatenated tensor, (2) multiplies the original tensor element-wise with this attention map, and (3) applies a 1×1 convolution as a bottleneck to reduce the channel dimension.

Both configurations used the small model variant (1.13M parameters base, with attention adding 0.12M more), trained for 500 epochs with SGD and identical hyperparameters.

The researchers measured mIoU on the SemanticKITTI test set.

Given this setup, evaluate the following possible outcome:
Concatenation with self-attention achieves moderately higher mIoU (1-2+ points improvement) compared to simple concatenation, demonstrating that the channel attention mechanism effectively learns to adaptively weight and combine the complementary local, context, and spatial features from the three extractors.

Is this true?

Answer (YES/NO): NO